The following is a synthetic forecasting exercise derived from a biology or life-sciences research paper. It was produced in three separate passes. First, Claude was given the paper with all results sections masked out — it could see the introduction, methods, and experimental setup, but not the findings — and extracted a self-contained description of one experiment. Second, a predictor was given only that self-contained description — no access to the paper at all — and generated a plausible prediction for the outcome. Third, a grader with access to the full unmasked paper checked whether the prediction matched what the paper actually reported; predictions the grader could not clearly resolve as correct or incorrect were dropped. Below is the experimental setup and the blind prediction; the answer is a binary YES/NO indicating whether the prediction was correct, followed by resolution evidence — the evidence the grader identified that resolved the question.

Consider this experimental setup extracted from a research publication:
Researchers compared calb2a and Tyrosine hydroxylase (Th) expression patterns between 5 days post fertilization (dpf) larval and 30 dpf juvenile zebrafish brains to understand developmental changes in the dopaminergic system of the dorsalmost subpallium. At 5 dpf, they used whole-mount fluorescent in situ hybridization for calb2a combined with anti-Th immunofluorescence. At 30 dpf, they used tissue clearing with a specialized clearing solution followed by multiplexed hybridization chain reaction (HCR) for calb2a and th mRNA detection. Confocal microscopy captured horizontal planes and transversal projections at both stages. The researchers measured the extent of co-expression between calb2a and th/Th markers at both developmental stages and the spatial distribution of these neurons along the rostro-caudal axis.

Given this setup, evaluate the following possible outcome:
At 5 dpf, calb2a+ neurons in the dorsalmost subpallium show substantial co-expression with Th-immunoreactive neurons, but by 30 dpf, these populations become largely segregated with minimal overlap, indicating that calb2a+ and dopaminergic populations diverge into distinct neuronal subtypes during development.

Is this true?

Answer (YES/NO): NO